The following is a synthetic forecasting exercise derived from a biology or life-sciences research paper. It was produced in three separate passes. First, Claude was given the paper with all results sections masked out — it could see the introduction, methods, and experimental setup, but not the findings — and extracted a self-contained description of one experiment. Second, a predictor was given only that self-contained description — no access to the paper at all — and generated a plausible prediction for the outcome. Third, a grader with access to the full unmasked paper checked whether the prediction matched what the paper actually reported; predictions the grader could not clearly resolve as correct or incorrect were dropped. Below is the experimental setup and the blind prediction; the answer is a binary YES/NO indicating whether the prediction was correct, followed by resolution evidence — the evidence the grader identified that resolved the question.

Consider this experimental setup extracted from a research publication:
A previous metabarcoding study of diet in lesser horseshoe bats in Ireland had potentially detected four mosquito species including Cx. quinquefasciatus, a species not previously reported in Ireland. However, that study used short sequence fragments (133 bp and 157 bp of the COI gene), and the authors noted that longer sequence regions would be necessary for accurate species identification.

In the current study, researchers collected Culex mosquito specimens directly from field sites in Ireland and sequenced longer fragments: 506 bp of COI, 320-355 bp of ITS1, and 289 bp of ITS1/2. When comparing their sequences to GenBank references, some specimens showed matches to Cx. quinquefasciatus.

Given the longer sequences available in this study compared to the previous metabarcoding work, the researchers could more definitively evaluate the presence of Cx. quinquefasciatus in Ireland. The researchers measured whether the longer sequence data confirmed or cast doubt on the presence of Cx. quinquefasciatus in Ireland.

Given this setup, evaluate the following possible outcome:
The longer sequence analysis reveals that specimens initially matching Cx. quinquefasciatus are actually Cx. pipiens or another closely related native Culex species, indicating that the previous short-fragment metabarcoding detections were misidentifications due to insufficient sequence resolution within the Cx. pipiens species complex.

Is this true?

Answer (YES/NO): NO